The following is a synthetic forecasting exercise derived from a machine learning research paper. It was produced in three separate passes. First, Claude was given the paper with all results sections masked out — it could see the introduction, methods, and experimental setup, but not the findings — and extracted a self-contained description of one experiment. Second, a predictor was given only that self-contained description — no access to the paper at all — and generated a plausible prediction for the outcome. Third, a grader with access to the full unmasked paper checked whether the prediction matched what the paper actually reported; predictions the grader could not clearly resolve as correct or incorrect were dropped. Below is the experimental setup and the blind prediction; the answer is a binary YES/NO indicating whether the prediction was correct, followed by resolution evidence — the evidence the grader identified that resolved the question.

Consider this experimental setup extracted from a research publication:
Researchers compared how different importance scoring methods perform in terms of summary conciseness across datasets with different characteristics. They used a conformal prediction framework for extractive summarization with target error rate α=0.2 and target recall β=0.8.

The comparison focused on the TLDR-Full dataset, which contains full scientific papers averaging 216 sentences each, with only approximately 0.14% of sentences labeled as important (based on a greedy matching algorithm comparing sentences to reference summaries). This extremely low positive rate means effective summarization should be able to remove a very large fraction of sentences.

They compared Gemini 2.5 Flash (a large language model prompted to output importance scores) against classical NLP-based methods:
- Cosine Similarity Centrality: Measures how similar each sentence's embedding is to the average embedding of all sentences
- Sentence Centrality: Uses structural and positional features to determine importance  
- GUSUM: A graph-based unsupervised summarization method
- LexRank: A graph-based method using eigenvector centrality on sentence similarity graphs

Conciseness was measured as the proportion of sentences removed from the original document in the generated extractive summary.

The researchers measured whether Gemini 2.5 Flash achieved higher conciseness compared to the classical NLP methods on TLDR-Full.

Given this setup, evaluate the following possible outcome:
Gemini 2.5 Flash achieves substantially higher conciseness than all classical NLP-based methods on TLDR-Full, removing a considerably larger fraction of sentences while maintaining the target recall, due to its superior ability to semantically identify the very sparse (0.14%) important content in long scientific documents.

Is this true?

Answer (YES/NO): NO